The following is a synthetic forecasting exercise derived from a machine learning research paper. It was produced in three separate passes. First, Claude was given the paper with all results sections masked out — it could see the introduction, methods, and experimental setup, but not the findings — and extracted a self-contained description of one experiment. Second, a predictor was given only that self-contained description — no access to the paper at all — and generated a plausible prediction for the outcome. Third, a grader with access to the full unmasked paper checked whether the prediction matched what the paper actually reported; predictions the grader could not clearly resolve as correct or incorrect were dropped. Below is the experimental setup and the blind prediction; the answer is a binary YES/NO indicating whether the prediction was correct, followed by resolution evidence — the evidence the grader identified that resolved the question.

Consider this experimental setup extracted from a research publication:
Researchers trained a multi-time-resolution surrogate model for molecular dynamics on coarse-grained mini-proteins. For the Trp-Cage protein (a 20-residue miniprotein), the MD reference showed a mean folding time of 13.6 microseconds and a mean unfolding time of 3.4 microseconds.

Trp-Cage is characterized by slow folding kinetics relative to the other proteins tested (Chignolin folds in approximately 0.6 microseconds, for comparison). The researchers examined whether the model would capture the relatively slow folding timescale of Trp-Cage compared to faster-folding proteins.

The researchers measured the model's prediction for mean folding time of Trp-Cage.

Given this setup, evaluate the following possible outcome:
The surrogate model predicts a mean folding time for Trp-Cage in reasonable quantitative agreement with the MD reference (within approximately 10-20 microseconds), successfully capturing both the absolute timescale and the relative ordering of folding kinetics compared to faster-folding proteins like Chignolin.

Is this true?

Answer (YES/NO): NO